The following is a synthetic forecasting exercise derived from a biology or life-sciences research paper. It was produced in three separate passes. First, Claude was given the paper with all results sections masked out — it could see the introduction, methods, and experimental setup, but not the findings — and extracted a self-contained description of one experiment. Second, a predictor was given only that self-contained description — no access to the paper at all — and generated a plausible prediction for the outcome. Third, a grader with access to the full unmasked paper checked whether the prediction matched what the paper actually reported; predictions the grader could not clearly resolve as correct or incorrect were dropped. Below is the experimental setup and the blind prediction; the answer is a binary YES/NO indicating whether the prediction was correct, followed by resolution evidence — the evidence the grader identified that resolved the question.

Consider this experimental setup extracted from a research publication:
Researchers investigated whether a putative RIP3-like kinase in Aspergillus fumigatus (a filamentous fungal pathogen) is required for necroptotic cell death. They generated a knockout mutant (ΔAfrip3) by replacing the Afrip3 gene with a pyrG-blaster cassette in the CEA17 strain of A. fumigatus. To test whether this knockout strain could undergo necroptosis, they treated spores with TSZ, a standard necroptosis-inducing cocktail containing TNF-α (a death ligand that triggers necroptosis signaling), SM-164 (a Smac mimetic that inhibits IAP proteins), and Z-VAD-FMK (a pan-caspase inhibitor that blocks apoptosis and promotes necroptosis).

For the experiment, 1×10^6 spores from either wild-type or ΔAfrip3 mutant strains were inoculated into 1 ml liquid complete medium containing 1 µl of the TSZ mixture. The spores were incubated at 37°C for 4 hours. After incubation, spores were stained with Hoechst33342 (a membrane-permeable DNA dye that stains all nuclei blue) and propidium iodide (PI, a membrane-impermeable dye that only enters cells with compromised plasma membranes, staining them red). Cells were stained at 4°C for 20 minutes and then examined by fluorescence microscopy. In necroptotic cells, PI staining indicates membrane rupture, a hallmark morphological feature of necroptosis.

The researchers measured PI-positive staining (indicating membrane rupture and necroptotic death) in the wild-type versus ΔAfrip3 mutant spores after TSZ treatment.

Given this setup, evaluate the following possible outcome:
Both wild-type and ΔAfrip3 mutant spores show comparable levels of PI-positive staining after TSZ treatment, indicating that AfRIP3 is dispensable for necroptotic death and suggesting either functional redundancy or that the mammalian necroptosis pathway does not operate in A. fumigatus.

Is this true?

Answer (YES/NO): NO